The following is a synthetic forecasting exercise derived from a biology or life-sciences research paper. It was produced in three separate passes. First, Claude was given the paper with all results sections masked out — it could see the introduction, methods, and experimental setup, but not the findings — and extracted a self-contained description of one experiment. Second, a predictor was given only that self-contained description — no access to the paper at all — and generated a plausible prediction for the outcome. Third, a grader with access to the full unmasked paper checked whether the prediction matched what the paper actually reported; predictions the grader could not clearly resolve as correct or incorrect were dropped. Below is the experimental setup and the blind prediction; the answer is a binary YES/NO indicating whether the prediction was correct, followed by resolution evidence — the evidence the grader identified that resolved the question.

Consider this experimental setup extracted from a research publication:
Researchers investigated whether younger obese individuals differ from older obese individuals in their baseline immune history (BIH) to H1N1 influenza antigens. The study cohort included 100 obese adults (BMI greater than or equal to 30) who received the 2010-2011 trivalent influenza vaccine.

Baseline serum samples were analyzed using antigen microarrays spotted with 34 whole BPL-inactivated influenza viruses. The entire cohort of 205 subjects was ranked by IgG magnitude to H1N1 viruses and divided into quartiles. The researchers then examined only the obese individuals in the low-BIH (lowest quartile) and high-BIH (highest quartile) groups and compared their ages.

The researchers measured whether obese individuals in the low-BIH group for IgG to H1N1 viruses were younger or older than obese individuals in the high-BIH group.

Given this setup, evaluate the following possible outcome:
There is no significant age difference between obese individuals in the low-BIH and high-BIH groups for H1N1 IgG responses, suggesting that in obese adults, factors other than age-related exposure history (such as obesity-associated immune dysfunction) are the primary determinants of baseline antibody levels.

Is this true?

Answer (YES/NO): NO